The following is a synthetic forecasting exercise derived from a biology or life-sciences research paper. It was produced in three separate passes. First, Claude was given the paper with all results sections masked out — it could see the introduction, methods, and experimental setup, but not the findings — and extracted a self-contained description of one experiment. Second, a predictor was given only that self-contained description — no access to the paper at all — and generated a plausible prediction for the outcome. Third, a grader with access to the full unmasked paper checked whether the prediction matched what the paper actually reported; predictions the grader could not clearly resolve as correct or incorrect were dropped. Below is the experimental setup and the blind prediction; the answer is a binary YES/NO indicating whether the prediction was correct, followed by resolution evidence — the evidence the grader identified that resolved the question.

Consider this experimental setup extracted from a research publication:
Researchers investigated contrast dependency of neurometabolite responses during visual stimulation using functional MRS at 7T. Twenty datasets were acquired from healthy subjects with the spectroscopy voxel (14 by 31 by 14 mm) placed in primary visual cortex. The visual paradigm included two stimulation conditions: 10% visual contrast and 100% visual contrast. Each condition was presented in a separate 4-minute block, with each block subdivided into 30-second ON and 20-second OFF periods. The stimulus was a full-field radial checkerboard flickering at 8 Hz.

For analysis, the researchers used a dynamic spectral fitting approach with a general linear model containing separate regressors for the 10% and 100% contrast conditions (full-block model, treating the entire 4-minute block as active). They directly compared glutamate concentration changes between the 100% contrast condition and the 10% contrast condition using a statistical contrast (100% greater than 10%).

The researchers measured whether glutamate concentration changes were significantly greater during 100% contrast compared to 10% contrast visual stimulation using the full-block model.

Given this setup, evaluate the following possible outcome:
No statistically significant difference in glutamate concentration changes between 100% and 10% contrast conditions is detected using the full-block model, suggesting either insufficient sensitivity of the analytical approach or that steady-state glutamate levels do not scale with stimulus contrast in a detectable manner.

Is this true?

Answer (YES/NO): YES